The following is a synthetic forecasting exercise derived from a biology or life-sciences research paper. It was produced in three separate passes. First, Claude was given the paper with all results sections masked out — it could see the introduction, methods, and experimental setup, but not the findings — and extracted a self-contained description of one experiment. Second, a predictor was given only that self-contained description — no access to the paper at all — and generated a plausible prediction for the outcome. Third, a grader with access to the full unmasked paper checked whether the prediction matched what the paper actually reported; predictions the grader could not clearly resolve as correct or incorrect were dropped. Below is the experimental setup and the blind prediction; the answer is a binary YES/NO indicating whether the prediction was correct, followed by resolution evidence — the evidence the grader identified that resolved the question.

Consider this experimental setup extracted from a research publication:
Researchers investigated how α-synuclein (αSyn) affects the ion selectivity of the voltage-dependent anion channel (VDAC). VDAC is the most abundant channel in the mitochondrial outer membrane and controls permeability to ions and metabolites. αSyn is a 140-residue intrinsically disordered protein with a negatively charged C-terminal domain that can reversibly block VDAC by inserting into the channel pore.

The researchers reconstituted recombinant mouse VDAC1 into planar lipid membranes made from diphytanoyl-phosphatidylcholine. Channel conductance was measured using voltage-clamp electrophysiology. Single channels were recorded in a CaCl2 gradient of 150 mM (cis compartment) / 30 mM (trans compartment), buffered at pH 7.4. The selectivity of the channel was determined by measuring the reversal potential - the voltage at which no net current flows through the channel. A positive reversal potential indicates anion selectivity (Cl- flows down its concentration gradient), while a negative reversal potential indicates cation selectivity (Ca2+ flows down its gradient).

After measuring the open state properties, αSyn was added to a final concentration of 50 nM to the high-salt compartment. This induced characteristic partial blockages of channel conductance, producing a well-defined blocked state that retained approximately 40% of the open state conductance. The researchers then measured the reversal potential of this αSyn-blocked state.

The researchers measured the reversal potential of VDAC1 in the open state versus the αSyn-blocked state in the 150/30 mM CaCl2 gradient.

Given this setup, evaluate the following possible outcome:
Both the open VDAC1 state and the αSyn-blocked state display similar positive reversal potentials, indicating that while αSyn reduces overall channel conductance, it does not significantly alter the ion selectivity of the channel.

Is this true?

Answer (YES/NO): NO